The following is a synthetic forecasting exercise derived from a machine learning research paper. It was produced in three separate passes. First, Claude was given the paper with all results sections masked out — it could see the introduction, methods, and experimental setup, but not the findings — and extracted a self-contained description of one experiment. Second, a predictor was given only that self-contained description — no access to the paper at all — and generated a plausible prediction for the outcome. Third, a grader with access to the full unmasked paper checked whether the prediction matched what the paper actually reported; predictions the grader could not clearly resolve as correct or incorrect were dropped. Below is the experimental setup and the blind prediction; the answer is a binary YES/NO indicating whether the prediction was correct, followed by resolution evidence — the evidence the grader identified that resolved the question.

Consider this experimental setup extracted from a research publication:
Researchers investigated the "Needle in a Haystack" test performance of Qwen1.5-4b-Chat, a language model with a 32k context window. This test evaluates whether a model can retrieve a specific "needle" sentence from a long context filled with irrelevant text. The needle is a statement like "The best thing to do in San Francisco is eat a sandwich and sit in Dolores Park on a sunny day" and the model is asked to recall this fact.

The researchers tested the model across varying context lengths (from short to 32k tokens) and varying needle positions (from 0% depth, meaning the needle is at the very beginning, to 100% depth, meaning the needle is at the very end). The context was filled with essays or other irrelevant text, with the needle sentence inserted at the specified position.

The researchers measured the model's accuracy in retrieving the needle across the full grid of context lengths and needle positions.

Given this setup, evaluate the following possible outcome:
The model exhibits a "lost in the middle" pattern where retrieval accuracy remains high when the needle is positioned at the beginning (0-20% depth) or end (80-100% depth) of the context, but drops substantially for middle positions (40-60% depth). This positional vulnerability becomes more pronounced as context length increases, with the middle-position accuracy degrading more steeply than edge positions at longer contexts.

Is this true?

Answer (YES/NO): NO